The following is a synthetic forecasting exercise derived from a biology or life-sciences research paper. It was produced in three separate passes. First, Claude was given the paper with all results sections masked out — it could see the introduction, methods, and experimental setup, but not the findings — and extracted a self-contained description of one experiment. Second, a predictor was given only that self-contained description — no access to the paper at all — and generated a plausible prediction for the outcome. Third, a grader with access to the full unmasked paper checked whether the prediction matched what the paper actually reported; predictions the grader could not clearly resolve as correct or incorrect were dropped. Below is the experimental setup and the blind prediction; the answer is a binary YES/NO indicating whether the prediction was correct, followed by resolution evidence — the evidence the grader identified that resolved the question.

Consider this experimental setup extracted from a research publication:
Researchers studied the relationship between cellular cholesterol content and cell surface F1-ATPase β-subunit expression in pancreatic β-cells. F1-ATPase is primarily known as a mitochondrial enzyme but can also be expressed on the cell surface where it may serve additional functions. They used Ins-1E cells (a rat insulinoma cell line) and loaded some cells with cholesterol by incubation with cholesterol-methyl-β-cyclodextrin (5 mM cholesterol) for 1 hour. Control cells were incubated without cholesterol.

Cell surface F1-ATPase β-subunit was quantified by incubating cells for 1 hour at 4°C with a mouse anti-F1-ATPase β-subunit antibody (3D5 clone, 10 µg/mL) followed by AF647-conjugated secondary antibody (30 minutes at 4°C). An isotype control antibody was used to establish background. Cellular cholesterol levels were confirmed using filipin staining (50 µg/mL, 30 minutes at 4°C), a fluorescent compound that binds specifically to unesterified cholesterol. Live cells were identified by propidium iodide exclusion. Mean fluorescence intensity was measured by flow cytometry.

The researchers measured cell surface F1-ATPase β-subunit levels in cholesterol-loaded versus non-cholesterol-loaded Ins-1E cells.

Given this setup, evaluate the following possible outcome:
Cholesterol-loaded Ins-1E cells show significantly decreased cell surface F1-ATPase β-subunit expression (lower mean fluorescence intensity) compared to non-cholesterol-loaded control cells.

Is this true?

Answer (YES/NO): NO